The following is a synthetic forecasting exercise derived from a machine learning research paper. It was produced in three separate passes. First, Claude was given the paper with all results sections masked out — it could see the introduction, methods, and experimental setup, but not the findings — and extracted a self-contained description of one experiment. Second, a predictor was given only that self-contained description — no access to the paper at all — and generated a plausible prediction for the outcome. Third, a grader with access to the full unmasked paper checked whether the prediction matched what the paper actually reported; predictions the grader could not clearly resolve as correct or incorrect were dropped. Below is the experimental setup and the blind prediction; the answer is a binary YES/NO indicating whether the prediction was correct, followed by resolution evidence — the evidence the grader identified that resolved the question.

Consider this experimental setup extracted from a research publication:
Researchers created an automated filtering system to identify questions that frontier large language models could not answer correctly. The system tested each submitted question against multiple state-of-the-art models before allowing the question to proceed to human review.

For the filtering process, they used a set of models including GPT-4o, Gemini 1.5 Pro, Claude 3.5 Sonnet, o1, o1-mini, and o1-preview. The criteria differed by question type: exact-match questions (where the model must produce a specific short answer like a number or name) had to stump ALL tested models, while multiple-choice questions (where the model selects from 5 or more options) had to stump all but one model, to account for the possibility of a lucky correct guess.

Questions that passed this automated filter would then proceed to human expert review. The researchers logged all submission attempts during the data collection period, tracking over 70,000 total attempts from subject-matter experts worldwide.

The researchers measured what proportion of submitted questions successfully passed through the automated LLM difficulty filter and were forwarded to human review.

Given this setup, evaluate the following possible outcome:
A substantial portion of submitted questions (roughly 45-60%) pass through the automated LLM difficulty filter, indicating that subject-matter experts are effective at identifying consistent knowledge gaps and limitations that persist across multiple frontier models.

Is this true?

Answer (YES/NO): NO